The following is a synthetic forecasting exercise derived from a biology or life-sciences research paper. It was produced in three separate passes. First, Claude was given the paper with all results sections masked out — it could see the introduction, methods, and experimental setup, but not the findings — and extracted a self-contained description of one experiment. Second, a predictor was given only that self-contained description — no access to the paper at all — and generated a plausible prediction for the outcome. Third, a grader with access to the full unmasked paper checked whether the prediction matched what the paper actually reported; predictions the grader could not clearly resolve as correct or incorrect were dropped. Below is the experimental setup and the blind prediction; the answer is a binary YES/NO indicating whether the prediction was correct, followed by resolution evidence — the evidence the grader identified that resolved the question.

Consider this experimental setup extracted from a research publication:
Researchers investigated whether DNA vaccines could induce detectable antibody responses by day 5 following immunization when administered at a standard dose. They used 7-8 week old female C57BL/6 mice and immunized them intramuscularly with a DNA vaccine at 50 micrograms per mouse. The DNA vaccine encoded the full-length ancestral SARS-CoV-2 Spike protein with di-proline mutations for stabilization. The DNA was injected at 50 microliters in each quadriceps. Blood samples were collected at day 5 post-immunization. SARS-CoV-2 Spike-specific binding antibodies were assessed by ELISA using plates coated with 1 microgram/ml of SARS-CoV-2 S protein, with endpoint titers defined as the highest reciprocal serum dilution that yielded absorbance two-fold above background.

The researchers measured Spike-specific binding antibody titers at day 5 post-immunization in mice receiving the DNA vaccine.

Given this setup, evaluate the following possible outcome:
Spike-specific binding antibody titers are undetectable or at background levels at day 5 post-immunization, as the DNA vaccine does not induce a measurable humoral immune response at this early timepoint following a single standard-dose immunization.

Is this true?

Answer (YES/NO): YES